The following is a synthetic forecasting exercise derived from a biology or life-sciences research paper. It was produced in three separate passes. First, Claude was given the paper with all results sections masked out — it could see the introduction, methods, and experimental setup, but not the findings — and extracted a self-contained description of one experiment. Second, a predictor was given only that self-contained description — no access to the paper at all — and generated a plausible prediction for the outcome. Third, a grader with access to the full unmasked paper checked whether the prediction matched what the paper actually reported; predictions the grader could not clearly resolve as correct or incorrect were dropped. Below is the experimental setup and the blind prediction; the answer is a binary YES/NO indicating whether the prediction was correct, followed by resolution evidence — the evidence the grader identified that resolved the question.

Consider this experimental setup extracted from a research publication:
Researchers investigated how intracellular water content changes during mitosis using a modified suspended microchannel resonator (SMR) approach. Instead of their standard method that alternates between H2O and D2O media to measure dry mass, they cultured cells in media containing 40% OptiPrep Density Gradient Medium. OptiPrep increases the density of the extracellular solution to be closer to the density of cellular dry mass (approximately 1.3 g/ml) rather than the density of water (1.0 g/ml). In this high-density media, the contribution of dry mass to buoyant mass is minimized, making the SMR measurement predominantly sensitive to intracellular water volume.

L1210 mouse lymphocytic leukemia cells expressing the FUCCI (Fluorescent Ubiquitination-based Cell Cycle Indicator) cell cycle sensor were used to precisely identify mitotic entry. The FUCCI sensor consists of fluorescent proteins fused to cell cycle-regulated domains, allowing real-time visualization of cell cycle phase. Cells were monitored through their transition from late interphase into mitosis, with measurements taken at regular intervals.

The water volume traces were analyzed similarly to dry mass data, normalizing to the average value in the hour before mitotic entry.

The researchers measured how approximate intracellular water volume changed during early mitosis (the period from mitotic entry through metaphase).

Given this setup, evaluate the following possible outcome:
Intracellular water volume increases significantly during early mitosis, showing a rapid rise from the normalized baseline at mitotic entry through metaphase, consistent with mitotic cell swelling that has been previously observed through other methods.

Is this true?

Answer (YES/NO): YES